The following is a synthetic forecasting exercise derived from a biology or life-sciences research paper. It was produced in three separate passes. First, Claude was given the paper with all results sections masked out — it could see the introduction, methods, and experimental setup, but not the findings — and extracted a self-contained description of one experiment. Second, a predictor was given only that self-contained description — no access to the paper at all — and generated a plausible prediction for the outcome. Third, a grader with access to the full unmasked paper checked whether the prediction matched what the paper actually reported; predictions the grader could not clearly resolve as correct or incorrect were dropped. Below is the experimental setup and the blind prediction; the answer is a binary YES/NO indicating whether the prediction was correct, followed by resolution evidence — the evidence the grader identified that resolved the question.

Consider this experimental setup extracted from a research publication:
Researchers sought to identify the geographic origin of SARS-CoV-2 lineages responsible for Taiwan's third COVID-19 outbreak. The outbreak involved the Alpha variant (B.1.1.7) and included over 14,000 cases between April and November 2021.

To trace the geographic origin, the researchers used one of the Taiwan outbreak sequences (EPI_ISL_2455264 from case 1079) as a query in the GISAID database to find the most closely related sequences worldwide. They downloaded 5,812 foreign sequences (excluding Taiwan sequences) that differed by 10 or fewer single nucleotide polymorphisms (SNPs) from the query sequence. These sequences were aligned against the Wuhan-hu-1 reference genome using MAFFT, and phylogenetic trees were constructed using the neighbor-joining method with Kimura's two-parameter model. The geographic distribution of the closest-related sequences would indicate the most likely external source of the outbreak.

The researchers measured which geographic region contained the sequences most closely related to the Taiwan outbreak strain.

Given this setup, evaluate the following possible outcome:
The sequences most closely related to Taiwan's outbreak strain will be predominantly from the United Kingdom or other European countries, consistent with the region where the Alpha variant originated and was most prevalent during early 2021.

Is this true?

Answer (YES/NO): YES